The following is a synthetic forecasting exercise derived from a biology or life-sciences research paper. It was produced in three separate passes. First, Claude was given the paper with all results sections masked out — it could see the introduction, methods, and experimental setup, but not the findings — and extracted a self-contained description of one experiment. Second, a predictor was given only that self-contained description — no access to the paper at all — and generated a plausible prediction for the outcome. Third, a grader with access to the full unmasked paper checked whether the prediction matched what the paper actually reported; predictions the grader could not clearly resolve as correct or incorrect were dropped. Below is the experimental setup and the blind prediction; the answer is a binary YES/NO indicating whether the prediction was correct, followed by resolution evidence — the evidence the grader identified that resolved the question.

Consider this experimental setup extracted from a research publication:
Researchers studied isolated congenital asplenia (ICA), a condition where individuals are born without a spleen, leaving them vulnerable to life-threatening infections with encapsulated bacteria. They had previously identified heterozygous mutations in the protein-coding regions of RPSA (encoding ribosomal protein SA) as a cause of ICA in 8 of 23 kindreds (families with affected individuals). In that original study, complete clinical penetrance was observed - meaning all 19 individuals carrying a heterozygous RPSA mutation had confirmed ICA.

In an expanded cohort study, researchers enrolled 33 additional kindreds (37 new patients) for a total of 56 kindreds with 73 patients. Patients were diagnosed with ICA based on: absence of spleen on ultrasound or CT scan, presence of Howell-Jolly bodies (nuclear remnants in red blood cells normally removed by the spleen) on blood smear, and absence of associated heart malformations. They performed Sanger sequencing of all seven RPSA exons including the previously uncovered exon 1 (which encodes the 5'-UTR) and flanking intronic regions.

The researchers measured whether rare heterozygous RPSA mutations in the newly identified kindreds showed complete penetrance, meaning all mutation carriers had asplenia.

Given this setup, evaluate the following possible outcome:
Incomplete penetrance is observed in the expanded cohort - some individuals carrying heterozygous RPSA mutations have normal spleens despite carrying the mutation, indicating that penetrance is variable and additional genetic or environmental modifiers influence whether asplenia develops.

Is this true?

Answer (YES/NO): YES